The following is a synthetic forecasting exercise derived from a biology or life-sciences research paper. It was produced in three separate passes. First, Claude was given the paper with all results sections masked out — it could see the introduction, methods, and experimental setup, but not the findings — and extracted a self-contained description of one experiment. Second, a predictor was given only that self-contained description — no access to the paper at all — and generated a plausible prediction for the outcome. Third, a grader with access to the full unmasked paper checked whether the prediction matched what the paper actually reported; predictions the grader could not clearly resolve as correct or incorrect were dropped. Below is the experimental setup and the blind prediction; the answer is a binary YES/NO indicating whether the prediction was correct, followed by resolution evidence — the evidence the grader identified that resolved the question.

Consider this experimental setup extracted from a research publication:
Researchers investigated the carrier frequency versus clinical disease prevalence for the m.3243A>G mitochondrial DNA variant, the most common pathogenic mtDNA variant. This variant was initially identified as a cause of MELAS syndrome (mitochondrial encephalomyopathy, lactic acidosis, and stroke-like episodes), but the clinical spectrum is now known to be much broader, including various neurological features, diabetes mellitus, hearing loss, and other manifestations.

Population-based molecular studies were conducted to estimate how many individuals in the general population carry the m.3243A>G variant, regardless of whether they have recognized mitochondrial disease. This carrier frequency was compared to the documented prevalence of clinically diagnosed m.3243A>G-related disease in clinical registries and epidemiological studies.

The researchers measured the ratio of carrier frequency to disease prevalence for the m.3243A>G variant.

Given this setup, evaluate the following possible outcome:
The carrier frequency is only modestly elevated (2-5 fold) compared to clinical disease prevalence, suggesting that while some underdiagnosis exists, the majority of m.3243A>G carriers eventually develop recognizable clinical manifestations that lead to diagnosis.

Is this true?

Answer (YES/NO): NO